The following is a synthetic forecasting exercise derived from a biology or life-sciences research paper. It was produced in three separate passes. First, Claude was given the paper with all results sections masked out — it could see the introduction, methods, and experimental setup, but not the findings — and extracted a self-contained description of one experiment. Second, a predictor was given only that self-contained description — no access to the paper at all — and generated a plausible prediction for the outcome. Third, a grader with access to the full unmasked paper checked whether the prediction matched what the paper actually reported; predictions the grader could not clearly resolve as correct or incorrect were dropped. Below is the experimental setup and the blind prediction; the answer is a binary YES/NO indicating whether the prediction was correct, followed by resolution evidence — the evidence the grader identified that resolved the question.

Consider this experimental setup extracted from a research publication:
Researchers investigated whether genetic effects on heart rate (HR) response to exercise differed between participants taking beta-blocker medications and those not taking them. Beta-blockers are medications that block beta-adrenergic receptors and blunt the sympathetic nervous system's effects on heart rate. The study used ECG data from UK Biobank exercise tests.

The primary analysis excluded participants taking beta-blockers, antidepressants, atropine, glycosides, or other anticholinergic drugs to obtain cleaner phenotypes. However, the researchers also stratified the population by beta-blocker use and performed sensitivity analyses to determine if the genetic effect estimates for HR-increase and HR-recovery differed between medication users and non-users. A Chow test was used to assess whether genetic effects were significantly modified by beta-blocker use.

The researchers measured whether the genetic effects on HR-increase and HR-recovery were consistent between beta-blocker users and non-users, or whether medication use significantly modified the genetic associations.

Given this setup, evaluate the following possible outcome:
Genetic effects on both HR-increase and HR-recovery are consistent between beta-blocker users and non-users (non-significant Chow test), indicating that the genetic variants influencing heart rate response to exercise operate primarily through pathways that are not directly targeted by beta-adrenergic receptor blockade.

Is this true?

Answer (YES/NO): YES